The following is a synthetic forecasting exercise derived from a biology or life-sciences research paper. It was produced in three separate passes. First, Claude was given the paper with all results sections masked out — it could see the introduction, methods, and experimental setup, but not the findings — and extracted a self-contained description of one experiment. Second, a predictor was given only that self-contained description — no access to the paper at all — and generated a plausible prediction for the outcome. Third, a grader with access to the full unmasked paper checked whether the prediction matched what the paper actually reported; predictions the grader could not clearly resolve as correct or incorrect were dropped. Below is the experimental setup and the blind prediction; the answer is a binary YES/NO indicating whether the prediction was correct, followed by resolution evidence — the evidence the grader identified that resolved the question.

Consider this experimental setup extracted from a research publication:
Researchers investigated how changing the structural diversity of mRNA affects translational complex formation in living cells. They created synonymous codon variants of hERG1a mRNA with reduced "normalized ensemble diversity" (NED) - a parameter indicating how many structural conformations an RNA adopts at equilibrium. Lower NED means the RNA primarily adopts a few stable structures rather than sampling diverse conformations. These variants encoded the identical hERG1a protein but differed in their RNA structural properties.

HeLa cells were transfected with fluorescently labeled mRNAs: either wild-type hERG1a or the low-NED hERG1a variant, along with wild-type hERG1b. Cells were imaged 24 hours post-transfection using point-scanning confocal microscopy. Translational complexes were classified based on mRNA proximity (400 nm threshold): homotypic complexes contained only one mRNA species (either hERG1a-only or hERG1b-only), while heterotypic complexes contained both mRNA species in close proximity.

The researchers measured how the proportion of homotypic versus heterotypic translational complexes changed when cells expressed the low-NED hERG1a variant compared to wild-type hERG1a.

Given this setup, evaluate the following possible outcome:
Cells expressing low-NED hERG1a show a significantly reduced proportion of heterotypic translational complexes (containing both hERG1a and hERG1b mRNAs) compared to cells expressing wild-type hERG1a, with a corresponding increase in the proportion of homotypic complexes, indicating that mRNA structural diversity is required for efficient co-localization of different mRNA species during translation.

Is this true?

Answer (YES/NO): YES